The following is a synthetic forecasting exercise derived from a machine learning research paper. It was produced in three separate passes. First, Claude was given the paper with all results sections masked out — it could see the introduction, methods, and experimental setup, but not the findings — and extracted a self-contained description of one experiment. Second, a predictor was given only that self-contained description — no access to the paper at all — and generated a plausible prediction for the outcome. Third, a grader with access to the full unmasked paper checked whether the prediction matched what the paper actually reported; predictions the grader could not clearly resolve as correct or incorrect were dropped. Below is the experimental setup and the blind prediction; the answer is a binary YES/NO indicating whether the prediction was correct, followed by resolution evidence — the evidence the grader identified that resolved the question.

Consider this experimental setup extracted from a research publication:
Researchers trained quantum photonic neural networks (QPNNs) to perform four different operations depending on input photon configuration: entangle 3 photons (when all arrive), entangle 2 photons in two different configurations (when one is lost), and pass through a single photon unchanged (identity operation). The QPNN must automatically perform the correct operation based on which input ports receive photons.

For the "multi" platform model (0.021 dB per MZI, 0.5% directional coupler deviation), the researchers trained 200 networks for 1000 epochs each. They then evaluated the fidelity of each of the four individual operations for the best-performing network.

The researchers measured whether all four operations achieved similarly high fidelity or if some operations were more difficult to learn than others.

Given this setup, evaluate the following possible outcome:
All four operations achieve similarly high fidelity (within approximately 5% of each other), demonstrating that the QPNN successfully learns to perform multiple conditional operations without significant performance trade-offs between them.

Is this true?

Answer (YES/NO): YES